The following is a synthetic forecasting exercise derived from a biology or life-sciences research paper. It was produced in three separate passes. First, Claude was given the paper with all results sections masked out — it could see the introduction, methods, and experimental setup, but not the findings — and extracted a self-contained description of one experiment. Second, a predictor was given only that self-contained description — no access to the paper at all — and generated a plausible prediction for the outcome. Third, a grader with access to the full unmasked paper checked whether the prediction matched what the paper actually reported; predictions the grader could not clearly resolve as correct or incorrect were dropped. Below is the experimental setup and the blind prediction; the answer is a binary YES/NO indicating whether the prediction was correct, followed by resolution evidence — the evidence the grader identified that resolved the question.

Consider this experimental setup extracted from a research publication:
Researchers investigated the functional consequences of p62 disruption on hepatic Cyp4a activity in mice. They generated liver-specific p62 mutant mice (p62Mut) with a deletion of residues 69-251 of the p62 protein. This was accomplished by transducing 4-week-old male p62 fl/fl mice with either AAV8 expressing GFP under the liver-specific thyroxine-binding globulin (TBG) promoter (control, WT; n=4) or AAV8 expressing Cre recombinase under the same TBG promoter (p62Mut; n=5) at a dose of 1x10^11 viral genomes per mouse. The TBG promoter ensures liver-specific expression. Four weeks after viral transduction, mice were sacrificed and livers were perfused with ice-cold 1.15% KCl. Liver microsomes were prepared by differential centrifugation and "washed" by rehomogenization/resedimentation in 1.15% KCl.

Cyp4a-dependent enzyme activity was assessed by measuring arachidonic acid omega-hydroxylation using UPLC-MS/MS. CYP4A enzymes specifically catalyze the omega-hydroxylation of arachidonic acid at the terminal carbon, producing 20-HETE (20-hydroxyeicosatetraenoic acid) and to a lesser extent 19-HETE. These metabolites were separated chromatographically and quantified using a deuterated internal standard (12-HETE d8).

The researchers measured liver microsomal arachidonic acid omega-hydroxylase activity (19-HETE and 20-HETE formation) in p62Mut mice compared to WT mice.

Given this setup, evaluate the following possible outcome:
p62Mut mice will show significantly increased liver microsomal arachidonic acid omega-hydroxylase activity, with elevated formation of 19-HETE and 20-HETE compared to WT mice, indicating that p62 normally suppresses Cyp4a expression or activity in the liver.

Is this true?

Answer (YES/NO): YES